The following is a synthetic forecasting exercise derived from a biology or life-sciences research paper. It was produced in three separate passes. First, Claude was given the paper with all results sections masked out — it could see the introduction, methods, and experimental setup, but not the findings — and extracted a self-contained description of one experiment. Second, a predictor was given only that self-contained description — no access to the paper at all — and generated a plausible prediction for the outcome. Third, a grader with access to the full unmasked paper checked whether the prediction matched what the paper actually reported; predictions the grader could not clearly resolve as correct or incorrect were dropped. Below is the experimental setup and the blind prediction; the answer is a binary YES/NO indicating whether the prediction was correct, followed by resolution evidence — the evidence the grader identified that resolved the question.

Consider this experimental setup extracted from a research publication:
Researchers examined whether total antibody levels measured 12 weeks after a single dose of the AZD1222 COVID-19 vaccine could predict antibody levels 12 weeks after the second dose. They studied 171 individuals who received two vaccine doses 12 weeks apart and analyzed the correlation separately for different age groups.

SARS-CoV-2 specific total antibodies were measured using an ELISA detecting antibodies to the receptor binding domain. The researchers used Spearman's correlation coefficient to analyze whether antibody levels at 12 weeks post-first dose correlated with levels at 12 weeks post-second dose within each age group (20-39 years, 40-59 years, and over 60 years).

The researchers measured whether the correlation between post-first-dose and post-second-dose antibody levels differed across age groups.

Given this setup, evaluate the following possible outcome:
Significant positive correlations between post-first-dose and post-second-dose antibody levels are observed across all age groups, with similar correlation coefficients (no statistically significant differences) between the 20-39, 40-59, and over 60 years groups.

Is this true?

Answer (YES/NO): NO